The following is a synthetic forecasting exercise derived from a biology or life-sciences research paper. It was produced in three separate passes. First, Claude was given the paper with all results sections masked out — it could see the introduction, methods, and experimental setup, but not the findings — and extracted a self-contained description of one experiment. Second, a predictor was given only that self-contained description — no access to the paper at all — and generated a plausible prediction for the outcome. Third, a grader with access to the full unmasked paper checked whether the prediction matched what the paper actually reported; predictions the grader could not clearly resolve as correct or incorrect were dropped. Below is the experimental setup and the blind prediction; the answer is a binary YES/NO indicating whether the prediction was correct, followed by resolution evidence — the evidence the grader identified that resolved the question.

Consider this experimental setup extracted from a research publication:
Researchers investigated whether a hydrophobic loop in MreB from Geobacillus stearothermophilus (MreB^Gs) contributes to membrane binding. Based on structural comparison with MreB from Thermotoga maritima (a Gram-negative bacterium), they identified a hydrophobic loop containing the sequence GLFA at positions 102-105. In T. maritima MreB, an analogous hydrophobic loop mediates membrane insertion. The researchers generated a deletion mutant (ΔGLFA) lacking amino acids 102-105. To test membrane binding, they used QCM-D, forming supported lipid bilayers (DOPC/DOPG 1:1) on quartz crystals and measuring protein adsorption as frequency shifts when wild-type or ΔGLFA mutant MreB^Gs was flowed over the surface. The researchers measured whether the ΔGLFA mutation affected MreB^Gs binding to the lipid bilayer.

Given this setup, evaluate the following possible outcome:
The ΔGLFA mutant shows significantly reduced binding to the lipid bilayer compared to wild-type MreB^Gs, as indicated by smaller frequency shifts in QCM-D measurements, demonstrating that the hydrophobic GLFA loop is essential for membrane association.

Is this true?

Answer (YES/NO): YES